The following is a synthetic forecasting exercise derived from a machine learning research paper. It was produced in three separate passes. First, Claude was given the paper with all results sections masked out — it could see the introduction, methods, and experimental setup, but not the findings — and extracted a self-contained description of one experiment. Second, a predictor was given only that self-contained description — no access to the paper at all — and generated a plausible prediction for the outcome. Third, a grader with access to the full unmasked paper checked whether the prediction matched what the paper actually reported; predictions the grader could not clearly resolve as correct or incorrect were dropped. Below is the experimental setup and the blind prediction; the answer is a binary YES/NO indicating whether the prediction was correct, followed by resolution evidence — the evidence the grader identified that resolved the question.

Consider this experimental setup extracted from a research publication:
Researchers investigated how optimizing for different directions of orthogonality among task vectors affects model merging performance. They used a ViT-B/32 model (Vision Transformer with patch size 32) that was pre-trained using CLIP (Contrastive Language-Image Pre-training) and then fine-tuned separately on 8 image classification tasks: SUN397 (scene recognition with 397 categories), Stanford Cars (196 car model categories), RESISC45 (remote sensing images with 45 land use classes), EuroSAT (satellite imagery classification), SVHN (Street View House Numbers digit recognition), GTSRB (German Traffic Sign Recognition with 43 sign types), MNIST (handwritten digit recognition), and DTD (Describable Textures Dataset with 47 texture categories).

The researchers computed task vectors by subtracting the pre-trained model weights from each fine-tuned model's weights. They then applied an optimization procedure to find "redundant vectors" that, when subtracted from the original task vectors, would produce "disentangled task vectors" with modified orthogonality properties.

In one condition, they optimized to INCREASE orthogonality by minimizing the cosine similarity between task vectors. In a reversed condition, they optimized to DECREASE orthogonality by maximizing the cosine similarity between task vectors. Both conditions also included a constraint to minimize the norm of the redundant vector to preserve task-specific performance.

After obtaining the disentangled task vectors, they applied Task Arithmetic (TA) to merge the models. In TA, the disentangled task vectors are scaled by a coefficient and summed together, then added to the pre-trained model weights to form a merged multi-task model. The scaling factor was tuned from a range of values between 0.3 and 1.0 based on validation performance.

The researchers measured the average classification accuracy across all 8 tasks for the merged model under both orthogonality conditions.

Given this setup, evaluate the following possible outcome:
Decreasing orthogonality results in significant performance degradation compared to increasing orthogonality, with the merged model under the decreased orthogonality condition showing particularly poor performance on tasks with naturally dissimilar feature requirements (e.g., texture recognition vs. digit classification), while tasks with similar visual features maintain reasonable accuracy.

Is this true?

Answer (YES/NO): NO